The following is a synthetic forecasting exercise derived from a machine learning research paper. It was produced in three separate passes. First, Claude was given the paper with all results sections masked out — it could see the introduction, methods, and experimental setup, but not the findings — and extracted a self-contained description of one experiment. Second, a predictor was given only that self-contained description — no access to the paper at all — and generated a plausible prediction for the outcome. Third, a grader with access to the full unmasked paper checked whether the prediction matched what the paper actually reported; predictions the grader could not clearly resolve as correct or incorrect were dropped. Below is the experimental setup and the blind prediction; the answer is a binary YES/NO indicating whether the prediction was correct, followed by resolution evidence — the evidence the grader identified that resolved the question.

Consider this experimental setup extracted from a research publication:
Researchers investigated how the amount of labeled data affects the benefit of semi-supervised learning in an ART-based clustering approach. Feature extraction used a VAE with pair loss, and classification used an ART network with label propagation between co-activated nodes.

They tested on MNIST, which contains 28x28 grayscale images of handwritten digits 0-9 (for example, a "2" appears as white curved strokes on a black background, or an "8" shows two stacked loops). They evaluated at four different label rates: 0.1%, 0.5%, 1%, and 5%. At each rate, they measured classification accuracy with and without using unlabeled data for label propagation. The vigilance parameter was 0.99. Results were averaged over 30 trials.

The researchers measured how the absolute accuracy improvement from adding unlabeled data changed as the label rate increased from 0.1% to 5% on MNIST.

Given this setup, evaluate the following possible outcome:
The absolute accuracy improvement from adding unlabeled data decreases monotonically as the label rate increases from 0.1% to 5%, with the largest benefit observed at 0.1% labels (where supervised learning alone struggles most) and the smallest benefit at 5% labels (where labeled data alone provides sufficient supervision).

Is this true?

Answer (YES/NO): YES